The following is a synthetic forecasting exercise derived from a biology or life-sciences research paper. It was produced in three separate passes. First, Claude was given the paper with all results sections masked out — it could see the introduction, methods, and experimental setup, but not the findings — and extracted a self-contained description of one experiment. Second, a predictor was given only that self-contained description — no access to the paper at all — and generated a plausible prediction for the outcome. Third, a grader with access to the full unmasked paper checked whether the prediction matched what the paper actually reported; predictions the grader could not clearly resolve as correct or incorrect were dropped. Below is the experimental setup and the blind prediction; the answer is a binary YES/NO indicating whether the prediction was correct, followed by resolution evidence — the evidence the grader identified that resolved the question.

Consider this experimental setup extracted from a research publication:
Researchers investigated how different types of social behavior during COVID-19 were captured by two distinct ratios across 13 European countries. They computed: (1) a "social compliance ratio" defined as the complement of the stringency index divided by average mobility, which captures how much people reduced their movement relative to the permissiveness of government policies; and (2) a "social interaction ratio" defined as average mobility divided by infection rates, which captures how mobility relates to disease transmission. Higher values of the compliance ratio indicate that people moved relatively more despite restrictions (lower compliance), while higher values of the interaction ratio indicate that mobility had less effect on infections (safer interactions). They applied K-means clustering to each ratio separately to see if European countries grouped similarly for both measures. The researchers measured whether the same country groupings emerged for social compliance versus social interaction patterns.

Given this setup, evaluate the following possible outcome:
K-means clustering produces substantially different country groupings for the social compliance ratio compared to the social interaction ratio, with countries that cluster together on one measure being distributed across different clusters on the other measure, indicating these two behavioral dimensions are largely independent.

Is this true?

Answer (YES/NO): YES